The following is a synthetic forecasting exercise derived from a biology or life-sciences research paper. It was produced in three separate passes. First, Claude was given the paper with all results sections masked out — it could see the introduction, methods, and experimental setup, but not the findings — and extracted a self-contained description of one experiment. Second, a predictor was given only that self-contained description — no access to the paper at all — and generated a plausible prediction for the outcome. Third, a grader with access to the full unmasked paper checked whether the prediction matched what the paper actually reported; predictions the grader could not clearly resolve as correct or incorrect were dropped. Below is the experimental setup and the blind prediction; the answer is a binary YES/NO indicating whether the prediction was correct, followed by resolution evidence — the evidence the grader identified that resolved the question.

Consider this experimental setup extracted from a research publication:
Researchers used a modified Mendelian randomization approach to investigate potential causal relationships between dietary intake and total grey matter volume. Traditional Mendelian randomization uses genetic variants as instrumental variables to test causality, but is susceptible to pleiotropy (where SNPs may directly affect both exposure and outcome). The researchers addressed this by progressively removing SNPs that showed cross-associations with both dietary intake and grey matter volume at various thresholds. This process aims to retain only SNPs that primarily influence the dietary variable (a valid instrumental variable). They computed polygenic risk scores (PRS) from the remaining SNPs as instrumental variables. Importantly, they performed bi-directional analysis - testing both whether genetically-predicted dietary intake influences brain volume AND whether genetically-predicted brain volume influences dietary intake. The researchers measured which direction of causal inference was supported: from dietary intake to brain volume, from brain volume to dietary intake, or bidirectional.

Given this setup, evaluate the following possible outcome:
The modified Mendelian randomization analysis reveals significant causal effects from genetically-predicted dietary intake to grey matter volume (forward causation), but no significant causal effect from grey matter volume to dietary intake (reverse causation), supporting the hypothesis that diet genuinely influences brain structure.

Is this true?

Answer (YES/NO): YES